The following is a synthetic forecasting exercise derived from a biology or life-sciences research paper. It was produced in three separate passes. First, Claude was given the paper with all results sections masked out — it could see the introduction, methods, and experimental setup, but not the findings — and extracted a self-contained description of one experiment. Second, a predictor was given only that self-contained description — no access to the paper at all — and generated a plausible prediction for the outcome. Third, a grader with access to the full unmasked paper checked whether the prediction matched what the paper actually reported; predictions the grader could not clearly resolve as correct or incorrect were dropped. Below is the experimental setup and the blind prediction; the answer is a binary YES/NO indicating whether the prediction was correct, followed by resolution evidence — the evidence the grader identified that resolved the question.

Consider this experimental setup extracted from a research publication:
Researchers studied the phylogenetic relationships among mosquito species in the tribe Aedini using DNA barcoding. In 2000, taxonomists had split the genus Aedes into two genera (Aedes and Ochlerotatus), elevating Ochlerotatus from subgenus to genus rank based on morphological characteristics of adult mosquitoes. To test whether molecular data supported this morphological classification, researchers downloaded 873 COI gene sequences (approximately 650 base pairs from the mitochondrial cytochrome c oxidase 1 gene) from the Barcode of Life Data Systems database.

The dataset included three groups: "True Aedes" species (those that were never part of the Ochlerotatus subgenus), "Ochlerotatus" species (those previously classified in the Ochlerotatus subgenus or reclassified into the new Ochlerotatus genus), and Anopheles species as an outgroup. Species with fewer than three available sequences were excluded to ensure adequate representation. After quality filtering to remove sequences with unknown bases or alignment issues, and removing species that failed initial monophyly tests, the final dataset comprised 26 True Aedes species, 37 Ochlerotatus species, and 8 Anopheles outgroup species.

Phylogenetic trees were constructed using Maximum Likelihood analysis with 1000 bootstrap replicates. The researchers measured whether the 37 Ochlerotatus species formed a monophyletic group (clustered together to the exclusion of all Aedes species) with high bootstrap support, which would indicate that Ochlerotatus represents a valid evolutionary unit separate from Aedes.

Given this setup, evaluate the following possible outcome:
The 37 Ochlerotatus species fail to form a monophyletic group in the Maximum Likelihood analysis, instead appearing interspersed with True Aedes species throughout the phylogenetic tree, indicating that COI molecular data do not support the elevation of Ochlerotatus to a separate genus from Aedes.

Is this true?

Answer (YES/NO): NO